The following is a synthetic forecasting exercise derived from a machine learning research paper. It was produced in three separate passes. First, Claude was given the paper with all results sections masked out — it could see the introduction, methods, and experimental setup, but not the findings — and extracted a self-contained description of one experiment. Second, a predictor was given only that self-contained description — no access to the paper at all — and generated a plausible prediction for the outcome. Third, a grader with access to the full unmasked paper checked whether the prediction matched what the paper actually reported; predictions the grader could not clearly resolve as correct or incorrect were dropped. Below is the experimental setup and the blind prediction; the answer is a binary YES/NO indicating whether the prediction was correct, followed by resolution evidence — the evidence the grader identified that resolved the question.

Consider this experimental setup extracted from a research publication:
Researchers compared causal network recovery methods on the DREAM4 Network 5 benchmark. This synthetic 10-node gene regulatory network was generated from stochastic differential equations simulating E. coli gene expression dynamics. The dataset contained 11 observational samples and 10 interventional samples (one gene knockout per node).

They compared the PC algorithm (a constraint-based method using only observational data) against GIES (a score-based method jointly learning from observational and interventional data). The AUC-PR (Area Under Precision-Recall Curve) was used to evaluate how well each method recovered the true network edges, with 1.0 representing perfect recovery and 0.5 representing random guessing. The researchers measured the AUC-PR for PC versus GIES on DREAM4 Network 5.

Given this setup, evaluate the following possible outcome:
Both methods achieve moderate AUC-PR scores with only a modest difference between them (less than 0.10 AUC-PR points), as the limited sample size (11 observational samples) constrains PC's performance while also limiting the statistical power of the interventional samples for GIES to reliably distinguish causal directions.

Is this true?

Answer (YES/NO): NO